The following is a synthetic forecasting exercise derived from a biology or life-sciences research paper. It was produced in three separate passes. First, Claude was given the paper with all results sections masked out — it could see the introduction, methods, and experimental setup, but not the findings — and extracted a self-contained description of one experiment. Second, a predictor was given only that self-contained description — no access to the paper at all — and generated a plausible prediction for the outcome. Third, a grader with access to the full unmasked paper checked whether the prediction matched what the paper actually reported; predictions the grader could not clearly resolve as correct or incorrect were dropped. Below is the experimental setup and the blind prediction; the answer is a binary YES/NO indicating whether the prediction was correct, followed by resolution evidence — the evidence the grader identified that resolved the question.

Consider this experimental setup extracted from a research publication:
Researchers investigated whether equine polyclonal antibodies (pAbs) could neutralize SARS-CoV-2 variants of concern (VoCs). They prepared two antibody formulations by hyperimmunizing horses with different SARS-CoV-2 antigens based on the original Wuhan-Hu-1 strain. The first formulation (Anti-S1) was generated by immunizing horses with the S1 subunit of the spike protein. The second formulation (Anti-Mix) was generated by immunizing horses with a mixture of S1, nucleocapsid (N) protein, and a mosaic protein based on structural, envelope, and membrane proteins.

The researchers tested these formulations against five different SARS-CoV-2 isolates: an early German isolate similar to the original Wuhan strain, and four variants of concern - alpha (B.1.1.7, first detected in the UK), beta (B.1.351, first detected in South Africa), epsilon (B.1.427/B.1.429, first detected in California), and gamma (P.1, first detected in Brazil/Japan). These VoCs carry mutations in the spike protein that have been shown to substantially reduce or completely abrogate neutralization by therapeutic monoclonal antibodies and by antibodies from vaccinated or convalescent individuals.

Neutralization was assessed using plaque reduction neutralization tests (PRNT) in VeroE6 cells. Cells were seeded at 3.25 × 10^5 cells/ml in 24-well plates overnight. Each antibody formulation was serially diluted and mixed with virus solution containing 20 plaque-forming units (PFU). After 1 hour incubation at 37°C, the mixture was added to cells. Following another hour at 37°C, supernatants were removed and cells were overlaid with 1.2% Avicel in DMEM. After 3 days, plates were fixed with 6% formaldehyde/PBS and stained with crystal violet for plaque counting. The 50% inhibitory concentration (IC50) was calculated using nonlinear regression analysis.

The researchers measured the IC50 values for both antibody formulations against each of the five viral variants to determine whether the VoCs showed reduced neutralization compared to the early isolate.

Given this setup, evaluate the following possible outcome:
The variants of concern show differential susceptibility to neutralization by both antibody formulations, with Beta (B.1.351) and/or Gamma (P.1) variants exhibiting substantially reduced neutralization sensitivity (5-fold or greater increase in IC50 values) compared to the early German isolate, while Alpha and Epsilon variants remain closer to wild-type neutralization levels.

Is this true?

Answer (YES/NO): NO